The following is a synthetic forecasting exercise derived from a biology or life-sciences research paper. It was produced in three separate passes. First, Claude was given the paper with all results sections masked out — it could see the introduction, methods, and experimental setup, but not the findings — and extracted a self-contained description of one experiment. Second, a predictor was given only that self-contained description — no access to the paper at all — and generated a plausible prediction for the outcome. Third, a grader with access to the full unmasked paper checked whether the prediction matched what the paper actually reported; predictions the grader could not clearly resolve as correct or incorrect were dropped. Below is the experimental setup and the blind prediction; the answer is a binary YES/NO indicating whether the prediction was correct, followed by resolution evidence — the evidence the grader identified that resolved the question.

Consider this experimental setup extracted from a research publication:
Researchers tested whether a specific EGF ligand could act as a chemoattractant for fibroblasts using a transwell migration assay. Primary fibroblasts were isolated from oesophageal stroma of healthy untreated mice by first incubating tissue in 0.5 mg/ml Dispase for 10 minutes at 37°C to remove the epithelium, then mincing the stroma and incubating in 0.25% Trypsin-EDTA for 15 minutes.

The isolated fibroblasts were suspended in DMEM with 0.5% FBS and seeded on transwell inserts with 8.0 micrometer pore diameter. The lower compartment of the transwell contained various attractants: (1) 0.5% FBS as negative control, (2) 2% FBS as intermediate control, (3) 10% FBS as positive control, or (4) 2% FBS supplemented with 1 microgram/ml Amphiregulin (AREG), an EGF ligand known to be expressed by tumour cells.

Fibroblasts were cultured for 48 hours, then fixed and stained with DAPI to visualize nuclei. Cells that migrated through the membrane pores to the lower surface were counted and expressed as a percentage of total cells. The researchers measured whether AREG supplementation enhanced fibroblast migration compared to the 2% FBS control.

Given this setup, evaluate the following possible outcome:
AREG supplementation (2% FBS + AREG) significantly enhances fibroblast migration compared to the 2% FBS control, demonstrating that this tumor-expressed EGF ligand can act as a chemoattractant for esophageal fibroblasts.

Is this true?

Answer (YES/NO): YES